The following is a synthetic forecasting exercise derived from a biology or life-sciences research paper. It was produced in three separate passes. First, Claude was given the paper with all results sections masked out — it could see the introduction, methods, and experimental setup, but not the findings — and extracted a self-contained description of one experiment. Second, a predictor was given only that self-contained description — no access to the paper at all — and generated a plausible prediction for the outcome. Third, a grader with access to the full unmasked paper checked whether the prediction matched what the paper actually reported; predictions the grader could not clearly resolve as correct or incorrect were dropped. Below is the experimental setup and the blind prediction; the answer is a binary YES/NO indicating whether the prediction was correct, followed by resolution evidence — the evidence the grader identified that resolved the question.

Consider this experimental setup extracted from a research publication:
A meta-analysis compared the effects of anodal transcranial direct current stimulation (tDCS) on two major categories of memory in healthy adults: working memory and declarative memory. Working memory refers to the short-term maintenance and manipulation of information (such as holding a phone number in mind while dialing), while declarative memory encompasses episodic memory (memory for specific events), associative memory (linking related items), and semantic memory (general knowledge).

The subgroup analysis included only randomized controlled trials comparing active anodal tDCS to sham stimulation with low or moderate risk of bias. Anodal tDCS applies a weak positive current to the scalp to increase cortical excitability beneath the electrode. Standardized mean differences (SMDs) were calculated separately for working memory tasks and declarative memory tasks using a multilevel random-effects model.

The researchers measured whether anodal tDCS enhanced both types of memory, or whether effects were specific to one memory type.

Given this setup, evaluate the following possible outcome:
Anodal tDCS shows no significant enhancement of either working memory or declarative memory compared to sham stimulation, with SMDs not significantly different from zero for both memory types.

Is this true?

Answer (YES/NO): NO